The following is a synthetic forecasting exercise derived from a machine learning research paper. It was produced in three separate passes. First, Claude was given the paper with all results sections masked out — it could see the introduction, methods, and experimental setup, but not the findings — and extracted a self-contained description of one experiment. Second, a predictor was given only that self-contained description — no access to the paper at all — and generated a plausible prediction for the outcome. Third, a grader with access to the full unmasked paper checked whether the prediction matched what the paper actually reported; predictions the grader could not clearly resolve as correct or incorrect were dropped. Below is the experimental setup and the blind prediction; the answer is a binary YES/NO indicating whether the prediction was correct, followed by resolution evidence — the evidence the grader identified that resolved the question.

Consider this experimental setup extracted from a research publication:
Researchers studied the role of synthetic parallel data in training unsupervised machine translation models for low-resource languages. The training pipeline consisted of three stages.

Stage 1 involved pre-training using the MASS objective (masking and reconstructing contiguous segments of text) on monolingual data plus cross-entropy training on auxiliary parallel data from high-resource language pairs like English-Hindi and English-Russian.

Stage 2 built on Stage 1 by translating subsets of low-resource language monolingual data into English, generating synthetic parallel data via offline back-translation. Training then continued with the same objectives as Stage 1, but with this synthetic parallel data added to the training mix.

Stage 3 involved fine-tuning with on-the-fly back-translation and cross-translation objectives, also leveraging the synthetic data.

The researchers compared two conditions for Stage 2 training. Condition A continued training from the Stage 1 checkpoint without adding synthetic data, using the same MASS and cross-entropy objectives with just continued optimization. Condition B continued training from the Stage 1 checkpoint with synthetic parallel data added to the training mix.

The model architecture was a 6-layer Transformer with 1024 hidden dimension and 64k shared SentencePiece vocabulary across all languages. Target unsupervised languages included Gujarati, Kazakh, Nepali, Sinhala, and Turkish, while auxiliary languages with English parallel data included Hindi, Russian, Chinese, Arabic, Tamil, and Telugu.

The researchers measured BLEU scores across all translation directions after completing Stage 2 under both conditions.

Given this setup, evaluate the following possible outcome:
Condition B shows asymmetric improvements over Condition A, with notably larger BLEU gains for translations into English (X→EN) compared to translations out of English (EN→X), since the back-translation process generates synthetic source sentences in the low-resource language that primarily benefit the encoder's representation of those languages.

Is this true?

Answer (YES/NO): NO